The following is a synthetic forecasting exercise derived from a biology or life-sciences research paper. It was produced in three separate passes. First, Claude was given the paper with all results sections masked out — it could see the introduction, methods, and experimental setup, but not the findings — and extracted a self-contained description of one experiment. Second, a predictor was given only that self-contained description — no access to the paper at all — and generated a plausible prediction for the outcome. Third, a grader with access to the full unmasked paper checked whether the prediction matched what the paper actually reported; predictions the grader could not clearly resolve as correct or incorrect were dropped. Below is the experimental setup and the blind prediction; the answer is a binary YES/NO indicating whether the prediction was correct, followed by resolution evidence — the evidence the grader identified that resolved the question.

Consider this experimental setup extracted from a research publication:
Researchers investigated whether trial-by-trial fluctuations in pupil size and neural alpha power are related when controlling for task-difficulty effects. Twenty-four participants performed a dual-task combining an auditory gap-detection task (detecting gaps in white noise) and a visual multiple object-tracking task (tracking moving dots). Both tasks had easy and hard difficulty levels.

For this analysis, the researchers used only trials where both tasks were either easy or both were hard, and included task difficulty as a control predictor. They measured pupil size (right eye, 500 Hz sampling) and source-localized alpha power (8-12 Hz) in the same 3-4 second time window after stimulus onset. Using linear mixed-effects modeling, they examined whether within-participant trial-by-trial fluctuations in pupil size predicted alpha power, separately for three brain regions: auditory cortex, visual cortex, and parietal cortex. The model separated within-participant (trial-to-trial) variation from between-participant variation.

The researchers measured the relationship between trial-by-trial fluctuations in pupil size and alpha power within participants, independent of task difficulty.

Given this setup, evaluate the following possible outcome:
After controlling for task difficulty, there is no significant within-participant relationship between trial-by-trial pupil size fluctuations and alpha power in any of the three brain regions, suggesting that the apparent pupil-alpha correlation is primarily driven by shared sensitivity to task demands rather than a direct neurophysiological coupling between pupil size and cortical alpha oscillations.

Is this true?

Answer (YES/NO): NO